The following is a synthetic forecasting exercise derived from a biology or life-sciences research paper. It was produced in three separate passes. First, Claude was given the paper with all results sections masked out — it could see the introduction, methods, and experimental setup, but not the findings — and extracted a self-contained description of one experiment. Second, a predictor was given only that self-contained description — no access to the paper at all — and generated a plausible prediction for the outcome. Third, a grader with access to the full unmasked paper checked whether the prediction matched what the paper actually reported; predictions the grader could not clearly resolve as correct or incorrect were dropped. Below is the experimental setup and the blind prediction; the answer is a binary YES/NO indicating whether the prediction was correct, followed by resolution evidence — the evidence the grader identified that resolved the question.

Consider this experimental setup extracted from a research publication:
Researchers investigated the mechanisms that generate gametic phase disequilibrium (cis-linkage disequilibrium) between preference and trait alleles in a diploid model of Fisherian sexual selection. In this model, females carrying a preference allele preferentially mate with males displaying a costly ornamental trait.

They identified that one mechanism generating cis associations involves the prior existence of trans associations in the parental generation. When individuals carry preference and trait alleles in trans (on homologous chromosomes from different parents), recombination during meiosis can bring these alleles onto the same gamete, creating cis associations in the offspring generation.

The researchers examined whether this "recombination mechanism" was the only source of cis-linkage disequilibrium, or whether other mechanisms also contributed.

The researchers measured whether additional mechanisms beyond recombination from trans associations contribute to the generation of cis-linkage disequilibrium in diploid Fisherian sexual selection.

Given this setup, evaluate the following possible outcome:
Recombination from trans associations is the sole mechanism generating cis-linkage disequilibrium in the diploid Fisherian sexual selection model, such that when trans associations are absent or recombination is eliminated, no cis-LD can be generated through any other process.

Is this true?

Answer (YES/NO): NO